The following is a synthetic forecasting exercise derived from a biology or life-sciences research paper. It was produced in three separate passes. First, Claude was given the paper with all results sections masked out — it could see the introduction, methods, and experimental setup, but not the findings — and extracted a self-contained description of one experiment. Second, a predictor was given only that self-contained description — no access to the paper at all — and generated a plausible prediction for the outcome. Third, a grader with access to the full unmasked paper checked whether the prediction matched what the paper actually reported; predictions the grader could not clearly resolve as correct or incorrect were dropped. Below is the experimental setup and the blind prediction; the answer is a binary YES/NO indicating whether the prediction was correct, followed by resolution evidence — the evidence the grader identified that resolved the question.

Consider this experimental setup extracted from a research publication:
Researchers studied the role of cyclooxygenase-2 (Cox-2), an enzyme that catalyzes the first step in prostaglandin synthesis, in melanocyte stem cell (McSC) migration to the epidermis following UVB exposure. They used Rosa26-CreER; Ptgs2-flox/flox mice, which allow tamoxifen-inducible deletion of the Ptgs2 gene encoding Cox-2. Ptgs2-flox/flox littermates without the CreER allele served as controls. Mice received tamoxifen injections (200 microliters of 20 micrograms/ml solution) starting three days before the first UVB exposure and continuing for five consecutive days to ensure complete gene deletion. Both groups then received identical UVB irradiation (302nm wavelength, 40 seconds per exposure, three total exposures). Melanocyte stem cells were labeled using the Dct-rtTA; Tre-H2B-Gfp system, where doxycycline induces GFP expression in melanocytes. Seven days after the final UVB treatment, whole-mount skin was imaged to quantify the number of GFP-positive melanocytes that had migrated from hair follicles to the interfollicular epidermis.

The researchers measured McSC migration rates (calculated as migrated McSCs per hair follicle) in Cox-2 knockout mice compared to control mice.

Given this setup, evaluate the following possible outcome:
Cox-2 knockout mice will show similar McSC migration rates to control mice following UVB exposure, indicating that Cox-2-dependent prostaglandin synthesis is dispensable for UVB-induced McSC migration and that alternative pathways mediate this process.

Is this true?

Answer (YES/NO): NO